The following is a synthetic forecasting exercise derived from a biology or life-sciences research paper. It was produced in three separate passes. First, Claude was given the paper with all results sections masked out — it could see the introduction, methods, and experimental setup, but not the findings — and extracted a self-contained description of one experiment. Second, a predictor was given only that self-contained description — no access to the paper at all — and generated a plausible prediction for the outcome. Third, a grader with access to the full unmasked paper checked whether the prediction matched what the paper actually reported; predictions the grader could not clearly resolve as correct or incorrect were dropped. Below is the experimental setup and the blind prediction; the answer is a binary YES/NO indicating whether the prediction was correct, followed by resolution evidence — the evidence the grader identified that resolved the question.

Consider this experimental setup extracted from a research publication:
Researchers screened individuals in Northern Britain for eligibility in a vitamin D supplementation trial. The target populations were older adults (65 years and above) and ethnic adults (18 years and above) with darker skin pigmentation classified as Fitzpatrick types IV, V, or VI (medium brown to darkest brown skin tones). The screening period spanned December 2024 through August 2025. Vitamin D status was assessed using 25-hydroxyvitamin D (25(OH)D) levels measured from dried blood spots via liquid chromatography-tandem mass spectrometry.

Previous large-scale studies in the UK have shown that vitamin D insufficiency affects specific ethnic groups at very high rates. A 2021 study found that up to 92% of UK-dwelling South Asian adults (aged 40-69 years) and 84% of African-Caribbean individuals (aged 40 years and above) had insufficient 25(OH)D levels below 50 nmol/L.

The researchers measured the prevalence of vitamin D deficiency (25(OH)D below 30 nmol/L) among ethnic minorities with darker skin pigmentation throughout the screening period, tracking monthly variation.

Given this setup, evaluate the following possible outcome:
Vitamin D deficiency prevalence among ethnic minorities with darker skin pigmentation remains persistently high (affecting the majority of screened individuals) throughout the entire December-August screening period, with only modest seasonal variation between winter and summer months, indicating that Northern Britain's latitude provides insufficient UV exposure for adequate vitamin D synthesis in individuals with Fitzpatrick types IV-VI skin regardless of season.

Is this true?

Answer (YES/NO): YES